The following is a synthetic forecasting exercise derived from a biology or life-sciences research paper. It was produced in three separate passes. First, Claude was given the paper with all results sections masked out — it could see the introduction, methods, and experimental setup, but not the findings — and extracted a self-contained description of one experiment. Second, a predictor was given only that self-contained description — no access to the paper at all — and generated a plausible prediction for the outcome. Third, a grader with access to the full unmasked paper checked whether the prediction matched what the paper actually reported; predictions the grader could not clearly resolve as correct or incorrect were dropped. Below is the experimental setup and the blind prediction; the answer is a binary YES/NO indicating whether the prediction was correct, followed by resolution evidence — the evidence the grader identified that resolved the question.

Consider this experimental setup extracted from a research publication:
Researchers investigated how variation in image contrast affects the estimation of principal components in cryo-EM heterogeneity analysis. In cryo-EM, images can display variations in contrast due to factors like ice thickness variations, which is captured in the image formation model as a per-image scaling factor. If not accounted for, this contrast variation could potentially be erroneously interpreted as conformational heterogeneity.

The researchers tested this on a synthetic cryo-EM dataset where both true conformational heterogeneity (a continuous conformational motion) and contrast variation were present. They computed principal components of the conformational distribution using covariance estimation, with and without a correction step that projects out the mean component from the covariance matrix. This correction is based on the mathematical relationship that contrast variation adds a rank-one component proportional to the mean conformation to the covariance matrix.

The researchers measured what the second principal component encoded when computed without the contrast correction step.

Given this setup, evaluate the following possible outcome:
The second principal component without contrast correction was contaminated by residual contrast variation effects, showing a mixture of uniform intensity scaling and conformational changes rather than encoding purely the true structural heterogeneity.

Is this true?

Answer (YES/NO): NO